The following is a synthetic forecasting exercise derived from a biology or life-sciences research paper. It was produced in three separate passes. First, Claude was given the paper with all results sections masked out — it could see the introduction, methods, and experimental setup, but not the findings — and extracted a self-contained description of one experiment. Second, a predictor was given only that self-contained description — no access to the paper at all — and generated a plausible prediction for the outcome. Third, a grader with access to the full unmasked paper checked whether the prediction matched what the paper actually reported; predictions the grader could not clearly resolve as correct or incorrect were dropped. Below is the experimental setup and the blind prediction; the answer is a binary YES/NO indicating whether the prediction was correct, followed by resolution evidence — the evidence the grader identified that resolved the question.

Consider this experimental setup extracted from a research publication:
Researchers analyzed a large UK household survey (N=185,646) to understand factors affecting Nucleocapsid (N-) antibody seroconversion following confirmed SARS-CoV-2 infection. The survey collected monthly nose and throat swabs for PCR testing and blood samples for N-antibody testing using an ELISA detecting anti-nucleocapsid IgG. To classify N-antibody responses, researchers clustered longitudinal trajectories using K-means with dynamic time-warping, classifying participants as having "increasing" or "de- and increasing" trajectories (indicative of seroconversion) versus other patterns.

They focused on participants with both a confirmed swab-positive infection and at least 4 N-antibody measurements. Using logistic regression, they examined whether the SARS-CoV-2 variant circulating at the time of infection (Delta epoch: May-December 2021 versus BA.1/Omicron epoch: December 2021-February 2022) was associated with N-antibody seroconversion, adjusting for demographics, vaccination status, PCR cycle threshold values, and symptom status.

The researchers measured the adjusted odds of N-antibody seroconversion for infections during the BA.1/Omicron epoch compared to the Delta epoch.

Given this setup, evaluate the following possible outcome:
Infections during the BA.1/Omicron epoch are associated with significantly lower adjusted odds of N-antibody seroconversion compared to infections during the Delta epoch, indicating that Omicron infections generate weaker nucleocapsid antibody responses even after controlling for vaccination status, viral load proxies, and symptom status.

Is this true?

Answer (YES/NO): YES